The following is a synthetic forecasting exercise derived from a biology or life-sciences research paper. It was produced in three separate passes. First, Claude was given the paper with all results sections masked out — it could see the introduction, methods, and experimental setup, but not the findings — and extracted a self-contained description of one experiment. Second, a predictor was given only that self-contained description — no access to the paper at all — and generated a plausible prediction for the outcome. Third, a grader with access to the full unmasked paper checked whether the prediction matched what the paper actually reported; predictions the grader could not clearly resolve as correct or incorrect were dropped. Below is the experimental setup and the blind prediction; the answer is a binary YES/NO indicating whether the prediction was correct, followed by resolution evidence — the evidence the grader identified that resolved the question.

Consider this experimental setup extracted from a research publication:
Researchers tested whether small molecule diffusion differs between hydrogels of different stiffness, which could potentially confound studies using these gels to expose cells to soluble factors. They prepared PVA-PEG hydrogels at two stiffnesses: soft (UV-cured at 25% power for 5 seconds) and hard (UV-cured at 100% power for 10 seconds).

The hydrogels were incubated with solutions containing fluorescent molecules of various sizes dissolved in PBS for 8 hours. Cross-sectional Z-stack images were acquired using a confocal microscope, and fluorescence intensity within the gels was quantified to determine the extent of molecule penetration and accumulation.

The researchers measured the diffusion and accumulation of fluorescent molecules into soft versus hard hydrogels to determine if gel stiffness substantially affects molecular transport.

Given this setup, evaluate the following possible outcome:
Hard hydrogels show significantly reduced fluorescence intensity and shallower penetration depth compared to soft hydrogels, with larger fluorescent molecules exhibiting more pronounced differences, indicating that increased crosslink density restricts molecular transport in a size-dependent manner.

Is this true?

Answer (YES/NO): NO